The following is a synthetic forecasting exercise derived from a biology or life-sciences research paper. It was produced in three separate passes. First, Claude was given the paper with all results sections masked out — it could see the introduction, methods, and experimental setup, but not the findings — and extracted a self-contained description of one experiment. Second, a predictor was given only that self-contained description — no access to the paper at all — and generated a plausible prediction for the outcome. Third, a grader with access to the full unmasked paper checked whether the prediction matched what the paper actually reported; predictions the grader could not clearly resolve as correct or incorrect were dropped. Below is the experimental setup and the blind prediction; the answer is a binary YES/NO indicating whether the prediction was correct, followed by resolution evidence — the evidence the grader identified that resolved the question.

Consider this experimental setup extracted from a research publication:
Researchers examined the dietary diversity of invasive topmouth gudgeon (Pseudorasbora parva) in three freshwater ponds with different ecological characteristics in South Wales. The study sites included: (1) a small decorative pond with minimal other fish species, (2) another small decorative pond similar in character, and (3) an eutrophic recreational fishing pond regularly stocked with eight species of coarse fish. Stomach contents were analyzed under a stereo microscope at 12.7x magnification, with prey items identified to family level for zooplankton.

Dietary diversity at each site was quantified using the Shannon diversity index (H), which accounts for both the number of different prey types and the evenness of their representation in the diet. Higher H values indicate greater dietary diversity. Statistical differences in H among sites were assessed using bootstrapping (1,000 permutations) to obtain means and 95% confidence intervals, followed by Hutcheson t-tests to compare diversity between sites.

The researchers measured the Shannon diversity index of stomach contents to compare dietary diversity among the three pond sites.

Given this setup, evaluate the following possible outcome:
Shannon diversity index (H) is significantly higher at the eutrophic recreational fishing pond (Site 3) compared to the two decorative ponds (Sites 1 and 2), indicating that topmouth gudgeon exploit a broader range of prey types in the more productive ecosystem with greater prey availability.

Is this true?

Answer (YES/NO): NO